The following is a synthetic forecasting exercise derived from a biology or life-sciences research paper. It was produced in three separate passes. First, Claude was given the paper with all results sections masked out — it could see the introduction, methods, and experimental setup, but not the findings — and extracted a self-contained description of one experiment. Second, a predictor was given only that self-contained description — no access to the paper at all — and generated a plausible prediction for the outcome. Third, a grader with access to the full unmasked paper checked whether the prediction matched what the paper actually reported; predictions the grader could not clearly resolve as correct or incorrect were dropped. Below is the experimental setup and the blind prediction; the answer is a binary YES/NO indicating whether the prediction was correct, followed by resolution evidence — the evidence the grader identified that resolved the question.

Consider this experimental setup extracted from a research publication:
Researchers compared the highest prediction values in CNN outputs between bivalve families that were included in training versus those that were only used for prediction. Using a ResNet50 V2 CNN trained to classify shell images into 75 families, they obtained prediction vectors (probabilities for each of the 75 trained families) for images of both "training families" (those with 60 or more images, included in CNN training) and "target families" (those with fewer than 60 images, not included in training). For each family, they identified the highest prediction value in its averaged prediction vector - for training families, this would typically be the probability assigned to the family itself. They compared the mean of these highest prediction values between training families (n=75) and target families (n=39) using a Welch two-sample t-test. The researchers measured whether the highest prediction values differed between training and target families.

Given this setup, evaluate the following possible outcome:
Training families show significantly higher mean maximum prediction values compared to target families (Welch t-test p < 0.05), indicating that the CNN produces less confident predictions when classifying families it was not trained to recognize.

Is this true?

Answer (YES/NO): YES